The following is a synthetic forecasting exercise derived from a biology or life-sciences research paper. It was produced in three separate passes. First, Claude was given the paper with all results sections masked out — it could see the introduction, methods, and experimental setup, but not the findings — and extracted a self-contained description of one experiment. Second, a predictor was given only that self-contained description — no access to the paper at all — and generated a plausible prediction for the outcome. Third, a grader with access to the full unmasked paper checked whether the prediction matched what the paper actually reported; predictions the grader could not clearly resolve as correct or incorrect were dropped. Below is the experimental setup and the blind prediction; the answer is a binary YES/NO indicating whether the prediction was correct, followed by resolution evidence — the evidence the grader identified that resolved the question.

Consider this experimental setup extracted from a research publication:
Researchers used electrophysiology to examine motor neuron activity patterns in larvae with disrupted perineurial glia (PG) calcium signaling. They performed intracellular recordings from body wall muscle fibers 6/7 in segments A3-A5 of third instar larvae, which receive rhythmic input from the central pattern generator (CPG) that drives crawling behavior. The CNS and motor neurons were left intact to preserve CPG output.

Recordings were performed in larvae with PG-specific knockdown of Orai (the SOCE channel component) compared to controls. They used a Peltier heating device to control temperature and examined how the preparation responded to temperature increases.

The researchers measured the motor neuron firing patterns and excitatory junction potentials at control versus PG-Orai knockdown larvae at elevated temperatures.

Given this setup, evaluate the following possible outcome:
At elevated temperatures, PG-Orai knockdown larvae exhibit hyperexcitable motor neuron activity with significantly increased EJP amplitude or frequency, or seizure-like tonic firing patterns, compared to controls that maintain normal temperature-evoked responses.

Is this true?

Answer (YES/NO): YES